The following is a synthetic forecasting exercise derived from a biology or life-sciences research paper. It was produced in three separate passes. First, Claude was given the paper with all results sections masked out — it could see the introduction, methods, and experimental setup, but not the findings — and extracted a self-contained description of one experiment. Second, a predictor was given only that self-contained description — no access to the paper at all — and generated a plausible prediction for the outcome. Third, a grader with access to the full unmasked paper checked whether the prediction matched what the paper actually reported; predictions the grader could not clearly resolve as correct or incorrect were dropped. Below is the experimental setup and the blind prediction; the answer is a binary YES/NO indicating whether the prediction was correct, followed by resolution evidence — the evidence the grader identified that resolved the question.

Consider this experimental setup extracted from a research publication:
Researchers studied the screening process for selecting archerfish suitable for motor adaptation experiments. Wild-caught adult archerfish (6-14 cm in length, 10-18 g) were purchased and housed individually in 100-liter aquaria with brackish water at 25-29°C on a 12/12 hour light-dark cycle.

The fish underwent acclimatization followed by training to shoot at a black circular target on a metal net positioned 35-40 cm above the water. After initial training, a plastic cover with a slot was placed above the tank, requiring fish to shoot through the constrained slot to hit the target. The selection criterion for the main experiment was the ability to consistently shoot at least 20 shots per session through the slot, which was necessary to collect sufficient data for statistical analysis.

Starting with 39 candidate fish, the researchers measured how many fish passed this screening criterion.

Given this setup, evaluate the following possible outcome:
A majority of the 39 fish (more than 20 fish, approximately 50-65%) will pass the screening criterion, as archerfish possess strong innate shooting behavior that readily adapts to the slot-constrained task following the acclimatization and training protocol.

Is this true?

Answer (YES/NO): NO